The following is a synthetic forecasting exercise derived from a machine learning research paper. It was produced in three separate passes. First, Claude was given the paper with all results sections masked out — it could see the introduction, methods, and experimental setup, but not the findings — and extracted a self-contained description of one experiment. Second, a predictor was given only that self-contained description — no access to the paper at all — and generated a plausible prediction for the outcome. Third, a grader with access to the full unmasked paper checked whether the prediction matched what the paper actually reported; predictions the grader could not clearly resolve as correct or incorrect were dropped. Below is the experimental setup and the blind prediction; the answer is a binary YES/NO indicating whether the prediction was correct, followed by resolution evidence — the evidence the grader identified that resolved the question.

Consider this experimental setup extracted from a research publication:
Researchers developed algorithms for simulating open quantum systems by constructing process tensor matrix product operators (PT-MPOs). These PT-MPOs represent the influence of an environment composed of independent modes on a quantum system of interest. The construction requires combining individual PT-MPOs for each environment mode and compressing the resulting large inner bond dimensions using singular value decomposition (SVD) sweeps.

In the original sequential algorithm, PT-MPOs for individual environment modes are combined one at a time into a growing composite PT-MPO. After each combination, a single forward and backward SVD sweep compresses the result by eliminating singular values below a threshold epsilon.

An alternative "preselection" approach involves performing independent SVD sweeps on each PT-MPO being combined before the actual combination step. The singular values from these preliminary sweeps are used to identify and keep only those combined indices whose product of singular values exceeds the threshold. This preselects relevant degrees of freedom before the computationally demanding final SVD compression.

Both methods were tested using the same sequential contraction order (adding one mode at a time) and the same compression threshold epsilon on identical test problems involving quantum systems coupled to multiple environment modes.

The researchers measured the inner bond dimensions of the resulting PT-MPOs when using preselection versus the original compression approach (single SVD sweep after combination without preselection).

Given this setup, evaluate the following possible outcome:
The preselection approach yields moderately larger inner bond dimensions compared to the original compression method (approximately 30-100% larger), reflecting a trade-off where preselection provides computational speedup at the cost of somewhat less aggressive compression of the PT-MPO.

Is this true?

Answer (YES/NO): YES